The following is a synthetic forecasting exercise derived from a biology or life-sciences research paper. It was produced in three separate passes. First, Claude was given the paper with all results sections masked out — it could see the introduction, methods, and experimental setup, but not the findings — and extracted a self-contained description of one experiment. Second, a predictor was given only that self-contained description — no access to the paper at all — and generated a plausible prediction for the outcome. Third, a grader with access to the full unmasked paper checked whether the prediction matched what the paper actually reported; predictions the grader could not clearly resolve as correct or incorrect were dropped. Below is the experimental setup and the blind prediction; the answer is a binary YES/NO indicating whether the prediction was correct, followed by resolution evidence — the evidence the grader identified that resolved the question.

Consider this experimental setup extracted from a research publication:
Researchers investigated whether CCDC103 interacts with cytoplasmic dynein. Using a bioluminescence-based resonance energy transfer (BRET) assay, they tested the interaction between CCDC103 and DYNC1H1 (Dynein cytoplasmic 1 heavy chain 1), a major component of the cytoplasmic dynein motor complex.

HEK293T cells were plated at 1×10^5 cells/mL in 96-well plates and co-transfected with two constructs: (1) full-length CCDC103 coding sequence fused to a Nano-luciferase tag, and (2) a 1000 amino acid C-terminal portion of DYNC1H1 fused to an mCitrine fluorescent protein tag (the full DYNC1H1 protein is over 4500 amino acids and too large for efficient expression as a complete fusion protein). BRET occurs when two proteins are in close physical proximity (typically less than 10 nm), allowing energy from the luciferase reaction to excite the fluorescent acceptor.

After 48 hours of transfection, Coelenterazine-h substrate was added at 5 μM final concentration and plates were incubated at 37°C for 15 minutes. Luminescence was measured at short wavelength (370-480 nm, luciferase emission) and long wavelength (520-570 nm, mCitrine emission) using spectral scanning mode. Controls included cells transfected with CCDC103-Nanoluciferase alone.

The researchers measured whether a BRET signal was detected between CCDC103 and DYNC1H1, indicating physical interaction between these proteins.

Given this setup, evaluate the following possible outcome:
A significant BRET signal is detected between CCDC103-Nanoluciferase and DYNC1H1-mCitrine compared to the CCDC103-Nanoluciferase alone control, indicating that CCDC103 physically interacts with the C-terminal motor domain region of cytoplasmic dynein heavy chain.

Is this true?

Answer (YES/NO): YES